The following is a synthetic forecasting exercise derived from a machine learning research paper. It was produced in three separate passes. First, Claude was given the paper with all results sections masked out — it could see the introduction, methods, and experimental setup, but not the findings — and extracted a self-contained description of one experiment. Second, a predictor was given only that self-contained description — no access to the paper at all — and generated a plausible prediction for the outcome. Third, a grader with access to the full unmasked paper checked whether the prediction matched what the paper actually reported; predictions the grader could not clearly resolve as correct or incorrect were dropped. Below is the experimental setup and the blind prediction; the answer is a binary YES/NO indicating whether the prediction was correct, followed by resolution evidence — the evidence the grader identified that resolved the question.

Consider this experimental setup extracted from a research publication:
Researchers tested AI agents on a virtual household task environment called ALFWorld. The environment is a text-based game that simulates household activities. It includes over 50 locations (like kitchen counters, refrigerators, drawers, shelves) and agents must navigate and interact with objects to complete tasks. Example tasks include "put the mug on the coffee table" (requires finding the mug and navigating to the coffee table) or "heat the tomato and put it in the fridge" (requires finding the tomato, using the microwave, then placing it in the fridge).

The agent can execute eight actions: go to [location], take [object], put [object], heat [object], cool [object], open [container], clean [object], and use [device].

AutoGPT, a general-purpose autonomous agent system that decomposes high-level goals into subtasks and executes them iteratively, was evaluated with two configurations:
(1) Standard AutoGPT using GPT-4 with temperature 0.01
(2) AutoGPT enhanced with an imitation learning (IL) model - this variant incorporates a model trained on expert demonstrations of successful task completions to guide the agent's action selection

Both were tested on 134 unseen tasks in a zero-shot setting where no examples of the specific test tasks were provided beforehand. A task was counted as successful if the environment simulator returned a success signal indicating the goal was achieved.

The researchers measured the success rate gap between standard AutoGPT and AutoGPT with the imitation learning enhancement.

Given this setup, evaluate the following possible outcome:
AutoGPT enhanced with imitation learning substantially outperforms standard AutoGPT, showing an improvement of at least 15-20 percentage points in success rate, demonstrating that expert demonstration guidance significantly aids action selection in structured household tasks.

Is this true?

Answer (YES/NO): NO